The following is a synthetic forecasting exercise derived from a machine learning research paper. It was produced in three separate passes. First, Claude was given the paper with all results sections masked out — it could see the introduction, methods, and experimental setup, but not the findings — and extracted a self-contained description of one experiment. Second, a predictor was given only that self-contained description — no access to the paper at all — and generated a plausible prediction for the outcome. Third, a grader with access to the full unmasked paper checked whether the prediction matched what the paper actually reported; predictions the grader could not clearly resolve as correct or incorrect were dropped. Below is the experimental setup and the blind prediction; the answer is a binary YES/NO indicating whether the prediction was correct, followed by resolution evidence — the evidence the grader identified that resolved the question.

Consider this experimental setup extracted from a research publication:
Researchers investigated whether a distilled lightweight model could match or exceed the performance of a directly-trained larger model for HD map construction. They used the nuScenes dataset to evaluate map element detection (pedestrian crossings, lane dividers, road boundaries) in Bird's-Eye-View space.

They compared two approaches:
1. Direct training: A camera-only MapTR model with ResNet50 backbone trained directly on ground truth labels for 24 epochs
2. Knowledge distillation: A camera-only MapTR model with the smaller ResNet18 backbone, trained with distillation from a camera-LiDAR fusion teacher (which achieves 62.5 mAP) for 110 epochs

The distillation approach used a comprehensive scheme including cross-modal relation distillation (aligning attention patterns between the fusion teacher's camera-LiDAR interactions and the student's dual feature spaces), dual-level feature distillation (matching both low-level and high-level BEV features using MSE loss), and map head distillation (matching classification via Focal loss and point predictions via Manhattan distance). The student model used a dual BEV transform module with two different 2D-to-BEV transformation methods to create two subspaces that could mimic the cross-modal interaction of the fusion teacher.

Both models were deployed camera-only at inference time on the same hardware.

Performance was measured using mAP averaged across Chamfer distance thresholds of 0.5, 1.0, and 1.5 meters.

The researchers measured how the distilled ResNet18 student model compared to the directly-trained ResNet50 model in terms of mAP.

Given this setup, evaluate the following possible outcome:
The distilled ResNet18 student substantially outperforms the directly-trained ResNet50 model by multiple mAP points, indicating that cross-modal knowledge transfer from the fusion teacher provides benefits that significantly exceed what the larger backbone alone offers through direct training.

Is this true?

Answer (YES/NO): YES